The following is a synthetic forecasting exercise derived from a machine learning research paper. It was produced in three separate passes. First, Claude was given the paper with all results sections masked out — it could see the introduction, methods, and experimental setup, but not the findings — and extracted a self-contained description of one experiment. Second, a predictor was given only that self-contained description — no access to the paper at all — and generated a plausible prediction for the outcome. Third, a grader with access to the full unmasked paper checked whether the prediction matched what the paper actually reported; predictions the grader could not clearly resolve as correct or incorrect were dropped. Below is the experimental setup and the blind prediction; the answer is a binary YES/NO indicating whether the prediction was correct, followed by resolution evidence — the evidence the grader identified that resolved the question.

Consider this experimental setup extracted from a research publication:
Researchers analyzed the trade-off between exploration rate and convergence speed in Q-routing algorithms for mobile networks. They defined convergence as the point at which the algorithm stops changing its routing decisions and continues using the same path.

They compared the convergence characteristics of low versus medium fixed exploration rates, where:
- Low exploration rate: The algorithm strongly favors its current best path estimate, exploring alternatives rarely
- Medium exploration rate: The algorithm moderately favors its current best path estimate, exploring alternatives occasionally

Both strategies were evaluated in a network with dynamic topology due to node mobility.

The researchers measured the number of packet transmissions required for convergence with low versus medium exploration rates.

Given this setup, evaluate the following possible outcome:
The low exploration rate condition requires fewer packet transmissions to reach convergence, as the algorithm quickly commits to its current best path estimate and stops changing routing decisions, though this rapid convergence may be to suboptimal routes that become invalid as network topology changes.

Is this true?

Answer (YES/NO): YES